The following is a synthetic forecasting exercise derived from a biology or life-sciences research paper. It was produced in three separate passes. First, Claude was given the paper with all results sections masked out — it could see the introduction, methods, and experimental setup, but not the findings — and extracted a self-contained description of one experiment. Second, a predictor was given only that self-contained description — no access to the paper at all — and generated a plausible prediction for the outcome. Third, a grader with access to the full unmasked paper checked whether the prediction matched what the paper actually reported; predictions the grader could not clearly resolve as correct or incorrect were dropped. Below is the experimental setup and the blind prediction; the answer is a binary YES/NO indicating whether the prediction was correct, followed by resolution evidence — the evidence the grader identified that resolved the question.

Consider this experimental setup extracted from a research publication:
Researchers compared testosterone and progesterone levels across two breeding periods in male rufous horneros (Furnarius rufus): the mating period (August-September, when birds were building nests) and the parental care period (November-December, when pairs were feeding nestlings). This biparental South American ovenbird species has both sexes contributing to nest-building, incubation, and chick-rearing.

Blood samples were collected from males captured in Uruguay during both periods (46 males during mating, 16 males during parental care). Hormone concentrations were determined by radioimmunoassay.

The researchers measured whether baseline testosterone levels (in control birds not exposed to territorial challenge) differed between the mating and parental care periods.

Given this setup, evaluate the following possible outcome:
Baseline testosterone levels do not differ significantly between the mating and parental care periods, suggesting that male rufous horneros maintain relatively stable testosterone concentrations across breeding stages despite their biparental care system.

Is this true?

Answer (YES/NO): YES